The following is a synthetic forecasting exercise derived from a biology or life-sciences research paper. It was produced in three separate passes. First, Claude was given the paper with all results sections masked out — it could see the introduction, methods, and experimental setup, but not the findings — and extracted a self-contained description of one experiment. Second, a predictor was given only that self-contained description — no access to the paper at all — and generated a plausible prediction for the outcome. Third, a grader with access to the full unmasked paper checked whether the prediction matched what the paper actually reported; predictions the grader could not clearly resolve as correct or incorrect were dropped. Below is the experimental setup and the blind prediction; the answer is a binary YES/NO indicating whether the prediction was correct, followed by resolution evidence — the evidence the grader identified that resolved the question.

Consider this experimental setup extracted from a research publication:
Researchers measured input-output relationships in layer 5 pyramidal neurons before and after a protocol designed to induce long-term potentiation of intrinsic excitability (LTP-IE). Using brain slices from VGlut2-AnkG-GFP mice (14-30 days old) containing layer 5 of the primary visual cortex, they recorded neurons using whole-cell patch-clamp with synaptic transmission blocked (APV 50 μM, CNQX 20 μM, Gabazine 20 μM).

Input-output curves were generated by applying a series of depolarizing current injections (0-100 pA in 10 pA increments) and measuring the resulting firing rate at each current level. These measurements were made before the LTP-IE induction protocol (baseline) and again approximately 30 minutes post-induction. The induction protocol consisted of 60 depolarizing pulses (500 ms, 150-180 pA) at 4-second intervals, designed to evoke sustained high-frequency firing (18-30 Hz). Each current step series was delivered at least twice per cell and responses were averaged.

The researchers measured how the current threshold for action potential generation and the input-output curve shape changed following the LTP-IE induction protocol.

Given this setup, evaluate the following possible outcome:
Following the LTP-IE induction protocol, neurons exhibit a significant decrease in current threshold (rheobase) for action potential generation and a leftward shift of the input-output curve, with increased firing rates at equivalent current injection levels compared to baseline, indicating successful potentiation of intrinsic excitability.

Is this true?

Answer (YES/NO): YES